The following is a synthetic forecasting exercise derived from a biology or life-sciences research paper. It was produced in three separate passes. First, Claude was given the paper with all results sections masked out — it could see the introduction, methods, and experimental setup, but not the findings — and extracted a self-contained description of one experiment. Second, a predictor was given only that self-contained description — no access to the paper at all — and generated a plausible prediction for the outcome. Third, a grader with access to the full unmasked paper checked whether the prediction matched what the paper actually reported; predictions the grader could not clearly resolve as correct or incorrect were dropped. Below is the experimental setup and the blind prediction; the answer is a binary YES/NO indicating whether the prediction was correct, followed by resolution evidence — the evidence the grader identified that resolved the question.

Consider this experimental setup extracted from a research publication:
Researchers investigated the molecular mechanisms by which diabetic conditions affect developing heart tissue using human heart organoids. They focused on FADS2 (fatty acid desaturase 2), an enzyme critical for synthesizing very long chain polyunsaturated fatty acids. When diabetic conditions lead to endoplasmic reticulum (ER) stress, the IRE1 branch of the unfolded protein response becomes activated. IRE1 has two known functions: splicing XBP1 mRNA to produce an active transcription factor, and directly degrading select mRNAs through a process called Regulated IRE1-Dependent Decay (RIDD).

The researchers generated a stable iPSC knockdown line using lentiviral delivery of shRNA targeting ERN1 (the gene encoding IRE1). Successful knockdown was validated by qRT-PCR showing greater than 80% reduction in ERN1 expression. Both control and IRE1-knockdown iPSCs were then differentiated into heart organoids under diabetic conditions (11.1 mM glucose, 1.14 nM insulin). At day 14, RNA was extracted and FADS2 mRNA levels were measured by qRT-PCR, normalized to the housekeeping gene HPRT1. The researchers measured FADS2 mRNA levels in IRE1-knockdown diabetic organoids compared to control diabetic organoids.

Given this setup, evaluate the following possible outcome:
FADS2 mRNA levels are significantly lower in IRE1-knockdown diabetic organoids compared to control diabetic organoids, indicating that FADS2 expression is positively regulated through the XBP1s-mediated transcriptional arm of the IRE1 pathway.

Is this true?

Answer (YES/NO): NO